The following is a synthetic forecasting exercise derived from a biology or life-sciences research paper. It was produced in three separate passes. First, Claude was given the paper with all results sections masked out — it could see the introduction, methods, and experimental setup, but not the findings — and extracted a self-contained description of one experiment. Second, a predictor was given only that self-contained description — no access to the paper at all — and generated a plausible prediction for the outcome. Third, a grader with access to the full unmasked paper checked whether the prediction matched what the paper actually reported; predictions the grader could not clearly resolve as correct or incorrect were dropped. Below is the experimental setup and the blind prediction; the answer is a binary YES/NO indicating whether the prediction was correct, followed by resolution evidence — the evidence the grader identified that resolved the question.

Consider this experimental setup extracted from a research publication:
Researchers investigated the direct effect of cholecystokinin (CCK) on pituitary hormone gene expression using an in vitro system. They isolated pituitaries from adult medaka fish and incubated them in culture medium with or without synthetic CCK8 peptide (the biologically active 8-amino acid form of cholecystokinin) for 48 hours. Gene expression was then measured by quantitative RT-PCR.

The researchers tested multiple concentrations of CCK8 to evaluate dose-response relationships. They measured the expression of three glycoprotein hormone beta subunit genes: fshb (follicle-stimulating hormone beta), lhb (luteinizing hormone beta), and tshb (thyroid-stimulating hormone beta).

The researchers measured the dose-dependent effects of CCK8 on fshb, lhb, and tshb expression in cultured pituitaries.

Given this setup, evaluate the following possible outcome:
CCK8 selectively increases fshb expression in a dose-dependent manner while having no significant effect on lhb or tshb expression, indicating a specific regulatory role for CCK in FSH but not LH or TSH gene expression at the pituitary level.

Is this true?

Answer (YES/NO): YES